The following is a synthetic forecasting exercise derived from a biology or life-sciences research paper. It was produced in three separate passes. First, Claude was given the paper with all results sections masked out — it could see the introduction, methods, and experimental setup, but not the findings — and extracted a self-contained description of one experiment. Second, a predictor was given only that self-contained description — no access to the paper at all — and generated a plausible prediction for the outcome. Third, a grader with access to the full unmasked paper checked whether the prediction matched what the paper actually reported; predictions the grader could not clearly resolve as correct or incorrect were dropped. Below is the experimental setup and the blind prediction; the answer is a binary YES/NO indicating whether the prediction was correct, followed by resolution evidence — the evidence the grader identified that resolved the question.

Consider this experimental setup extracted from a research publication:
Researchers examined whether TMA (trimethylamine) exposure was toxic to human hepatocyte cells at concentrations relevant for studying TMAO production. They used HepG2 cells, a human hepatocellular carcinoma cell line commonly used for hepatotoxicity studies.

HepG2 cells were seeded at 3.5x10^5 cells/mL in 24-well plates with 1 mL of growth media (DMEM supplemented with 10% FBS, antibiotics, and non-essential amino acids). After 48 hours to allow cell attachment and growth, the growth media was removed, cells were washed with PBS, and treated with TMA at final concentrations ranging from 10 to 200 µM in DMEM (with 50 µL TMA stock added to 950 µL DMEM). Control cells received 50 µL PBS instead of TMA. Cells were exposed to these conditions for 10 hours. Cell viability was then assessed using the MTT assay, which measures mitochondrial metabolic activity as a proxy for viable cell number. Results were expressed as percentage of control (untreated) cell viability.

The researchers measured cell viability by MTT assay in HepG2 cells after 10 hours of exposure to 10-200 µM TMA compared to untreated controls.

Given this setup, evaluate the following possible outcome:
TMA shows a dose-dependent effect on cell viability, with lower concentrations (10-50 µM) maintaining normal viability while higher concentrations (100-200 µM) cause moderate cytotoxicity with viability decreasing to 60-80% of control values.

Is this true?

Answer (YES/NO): NO